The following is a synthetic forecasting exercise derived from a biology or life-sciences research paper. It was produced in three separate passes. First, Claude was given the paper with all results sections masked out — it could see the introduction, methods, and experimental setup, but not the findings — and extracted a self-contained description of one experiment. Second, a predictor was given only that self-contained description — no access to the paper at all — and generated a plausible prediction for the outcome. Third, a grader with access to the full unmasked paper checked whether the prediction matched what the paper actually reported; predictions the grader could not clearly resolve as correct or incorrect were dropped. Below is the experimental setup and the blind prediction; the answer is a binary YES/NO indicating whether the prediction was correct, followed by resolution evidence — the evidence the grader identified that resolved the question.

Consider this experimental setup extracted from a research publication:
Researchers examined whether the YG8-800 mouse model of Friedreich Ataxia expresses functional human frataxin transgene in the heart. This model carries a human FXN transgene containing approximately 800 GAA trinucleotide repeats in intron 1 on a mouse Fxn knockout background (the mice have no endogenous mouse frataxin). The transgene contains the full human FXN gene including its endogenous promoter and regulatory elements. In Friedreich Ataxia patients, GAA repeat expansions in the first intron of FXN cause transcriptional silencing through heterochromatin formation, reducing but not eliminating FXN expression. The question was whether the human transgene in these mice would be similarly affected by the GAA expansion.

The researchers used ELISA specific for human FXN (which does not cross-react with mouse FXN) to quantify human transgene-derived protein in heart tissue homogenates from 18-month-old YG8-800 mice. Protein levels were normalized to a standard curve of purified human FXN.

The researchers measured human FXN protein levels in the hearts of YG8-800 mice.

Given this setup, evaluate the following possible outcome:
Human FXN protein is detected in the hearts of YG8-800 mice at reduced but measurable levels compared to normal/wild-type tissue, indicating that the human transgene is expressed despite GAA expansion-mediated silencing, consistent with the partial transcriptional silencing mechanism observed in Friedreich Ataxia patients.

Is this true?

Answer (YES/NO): YES